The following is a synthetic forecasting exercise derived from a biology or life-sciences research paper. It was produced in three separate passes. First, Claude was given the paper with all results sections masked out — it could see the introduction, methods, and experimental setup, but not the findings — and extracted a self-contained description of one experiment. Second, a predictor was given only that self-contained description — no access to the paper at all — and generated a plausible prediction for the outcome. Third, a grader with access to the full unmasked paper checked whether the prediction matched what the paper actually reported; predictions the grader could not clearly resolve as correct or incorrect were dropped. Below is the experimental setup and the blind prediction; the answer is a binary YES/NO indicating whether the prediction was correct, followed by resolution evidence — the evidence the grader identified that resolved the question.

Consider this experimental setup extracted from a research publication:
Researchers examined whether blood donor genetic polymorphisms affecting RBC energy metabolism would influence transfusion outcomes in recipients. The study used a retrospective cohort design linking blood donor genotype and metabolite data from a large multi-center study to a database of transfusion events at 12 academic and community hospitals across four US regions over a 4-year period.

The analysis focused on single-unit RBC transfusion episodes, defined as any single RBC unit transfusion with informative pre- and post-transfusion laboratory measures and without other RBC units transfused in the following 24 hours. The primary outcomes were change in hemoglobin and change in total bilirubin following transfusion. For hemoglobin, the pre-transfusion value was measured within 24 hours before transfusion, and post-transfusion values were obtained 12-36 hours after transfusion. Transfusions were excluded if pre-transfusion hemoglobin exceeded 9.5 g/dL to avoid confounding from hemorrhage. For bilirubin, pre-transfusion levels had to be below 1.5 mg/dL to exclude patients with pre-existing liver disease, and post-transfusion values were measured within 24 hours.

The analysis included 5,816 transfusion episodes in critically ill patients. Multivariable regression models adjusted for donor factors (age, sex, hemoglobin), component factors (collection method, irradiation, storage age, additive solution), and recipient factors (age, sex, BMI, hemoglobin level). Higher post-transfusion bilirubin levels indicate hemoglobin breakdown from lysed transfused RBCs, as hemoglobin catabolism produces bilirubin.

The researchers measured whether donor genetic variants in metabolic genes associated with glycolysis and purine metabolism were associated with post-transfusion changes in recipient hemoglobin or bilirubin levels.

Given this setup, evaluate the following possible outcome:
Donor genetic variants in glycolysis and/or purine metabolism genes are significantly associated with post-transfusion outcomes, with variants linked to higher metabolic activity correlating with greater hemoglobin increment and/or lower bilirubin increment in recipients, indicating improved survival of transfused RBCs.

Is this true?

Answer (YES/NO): NO